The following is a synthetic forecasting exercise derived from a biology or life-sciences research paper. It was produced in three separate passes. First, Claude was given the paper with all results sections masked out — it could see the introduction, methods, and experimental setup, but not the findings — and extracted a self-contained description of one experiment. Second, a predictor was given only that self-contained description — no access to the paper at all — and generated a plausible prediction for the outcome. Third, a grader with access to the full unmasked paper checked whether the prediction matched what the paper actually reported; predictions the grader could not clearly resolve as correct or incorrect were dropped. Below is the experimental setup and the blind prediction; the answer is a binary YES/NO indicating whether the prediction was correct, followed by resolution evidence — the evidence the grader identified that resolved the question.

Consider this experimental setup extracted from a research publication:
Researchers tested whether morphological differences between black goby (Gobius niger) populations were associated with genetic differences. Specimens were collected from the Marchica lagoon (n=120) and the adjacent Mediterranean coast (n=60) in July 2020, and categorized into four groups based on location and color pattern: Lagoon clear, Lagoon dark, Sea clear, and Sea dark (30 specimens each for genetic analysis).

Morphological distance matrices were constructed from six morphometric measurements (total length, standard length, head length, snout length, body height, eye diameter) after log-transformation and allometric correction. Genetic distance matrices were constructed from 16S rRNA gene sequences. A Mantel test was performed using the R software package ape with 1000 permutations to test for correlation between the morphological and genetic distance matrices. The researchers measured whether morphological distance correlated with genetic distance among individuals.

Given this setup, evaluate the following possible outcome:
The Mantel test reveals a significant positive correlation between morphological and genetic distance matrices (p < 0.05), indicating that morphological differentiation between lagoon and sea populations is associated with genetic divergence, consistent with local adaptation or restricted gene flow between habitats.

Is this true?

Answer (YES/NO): NO